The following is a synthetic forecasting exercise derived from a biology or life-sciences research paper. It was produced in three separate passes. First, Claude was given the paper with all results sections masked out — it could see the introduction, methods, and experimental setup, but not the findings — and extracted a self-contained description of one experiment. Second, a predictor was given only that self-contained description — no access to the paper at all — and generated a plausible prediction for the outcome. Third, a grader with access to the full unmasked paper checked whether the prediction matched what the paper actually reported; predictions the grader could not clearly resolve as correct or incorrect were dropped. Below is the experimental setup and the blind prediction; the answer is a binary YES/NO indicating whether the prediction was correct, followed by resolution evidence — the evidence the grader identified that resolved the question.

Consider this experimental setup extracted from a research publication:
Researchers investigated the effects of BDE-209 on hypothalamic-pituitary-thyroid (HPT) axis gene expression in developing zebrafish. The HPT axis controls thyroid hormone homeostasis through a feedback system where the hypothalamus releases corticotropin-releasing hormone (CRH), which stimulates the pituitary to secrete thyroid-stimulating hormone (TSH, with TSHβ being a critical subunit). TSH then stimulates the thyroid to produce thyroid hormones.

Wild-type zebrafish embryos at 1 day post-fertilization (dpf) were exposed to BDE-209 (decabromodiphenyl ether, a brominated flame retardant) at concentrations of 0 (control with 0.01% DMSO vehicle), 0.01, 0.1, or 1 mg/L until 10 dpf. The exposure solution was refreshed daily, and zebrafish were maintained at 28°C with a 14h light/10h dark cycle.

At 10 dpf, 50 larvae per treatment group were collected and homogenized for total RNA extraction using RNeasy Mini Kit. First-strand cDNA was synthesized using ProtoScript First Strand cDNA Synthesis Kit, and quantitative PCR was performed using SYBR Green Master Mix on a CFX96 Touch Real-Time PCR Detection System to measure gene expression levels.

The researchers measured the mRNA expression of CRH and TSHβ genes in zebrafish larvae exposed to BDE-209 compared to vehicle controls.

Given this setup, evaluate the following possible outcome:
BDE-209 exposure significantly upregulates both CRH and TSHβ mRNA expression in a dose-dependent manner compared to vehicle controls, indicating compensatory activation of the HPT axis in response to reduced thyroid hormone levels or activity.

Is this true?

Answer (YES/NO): YES